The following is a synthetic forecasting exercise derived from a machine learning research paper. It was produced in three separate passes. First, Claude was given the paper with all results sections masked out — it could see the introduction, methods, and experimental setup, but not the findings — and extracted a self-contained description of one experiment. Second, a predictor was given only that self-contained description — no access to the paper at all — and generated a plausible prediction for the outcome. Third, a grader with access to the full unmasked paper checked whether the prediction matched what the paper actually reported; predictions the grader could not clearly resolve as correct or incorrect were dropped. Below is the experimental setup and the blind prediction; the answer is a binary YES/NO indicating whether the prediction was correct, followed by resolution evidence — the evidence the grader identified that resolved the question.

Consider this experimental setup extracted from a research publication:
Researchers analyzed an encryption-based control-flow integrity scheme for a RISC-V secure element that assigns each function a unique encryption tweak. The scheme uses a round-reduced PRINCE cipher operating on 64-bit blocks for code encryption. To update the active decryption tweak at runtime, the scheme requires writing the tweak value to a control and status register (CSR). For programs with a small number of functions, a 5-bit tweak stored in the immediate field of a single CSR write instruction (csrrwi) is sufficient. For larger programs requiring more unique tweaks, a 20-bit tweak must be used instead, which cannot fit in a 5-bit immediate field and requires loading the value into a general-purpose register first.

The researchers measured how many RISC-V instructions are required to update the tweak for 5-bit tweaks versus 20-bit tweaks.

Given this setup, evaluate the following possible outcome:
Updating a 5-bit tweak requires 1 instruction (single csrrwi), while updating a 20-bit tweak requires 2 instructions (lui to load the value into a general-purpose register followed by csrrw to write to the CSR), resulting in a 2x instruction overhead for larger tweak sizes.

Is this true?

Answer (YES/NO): YES